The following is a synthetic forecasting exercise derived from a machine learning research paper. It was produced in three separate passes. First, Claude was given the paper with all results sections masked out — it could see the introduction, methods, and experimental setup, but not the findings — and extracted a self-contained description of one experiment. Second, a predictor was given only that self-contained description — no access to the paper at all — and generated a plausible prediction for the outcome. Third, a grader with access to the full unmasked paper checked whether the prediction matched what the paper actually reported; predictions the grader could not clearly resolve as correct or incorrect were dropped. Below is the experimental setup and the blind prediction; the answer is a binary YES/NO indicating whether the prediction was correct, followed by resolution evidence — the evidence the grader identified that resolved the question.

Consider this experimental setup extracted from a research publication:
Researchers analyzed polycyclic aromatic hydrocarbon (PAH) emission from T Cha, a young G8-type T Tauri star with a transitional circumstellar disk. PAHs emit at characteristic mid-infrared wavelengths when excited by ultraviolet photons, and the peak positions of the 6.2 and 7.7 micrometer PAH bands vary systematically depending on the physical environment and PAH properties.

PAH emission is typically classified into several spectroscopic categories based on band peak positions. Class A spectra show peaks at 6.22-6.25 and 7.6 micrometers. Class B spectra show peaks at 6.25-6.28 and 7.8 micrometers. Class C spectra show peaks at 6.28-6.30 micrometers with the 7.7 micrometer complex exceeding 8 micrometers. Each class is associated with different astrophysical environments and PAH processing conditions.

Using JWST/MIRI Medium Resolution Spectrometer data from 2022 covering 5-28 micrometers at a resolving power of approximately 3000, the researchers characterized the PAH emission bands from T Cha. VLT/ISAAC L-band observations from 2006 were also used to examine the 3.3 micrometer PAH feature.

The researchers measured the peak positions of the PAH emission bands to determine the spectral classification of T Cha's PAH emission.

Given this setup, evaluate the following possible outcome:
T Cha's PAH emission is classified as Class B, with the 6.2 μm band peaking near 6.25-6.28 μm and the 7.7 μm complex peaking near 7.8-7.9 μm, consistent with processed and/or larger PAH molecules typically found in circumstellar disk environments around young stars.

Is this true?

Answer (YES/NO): NO